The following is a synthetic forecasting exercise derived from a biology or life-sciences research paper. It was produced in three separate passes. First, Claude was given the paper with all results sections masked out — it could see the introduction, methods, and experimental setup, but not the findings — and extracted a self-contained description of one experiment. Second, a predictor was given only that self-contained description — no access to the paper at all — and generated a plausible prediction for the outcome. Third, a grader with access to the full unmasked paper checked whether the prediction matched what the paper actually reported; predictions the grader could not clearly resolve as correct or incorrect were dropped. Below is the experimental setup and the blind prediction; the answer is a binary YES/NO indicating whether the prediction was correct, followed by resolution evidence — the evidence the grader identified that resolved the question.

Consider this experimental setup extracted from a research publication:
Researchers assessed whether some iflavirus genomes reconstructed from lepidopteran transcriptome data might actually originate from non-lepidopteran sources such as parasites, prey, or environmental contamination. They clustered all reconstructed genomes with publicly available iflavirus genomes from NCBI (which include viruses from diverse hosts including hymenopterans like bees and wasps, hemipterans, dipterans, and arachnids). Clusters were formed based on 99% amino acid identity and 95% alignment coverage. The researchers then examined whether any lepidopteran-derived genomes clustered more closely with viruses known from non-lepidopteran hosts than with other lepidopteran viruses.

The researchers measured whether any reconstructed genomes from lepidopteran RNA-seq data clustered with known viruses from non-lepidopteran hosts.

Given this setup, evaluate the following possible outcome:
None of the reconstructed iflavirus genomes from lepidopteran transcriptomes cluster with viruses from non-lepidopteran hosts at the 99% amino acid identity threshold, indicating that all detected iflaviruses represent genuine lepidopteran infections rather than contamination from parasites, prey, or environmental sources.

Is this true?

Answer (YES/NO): NO